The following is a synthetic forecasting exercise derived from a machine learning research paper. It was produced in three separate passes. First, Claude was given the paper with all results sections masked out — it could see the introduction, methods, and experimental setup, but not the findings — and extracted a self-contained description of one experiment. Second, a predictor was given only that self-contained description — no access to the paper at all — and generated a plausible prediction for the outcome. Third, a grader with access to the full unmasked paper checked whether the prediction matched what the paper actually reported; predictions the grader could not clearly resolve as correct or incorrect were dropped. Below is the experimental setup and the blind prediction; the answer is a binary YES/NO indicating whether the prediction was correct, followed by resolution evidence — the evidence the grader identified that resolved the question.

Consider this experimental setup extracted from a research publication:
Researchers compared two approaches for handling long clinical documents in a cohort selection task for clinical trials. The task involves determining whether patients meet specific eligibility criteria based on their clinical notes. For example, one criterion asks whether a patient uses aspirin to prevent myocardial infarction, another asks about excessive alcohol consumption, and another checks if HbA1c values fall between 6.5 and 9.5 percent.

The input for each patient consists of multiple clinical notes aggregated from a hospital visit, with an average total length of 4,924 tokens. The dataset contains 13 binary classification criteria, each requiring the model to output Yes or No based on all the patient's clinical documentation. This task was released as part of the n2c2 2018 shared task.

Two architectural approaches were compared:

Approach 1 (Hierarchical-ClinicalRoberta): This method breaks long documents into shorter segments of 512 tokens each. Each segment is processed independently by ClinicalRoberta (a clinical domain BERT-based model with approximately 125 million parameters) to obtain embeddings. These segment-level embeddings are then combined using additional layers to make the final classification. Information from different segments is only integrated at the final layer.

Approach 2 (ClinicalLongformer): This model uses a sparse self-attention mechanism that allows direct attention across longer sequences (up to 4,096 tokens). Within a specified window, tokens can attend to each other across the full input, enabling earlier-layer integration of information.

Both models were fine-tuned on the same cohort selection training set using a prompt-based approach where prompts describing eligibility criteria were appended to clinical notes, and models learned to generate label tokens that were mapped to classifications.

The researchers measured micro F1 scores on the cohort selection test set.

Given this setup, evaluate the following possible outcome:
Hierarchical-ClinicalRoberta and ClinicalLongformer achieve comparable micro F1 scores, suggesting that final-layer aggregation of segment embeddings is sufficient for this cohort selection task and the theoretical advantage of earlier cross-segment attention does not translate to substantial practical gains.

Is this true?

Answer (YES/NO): NO